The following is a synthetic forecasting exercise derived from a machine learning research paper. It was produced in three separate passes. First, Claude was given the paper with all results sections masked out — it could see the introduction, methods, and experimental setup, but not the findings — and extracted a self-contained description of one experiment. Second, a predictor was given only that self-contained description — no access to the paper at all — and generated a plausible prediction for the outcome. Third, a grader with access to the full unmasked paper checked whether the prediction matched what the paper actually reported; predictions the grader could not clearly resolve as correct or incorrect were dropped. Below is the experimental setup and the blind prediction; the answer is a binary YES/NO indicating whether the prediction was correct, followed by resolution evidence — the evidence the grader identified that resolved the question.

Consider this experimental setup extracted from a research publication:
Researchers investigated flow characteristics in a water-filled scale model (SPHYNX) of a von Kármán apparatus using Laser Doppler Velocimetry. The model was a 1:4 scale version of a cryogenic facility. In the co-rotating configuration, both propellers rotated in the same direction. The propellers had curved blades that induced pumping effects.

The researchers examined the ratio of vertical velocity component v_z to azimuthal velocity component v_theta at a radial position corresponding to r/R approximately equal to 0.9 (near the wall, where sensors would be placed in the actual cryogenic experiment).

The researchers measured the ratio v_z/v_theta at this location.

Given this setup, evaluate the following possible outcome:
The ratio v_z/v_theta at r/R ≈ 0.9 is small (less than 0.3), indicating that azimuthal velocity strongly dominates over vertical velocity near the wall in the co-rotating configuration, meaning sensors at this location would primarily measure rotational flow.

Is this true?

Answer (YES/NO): YES